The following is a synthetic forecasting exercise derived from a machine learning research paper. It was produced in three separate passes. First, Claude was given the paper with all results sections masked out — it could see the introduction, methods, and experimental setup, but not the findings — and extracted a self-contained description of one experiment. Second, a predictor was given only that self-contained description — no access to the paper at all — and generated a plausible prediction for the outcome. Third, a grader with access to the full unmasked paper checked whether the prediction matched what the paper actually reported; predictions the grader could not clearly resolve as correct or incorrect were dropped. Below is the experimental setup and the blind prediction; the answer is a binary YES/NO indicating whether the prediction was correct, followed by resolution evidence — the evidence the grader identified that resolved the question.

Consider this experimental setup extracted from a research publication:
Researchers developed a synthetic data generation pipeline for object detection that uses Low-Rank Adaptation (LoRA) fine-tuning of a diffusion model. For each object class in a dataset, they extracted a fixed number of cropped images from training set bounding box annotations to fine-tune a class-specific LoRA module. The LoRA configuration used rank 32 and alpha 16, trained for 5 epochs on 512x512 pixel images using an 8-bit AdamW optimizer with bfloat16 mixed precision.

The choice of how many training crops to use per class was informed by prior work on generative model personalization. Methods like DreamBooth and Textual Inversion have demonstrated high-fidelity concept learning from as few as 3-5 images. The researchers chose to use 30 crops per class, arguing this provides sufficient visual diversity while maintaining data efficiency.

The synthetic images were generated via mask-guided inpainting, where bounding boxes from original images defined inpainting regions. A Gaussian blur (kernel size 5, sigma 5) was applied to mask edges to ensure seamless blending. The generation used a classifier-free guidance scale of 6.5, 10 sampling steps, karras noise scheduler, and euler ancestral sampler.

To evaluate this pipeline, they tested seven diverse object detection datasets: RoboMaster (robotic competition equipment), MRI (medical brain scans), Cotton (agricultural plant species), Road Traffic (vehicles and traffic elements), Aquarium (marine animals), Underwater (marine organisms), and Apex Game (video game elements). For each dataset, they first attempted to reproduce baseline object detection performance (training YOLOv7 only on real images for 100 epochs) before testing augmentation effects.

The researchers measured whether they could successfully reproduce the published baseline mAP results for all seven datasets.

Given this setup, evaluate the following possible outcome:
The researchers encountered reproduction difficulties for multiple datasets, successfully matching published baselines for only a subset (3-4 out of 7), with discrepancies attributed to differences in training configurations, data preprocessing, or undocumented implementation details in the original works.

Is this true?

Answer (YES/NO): NO